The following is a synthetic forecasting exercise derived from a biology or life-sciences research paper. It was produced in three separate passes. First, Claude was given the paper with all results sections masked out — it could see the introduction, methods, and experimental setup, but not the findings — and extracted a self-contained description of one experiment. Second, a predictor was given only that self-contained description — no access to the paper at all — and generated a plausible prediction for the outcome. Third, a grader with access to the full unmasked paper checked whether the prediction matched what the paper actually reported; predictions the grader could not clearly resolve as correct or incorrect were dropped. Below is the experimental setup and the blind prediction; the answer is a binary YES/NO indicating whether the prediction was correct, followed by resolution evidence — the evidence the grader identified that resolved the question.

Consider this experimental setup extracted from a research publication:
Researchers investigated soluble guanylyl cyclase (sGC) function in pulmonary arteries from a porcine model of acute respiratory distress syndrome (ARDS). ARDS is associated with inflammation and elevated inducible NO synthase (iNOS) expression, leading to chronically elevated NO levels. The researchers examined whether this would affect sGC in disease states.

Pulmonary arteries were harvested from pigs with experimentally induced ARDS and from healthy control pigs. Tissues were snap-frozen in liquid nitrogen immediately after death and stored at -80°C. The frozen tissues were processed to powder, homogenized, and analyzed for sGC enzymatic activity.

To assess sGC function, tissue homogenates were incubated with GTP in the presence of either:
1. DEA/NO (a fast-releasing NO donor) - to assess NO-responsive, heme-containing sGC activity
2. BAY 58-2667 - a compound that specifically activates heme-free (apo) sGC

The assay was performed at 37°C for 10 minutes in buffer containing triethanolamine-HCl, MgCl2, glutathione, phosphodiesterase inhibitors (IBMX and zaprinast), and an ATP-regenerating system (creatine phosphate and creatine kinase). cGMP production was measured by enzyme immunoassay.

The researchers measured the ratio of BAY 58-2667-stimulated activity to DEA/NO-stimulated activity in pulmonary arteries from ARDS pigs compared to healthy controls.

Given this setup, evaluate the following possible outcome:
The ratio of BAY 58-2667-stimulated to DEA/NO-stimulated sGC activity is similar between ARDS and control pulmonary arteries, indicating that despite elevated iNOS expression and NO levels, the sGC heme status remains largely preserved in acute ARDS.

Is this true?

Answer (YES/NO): NO